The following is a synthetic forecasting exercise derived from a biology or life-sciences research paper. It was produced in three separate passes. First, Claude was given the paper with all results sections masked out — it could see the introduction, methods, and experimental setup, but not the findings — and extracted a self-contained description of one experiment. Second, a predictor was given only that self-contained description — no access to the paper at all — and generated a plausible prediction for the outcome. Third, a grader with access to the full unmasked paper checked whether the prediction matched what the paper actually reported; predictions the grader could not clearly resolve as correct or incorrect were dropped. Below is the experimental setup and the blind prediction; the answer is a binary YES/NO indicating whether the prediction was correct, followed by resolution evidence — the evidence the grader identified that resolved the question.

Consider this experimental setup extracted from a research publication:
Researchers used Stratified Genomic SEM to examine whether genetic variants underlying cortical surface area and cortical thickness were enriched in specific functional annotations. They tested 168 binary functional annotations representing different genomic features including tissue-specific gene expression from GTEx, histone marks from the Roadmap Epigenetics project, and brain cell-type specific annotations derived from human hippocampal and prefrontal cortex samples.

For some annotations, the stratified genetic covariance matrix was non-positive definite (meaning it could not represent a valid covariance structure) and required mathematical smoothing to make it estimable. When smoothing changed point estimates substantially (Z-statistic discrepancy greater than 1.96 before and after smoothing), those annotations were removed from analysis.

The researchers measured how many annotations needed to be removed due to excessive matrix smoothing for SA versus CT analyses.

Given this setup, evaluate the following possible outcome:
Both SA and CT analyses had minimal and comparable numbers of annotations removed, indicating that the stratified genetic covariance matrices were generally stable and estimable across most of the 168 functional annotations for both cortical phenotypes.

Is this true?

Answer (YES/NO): NO